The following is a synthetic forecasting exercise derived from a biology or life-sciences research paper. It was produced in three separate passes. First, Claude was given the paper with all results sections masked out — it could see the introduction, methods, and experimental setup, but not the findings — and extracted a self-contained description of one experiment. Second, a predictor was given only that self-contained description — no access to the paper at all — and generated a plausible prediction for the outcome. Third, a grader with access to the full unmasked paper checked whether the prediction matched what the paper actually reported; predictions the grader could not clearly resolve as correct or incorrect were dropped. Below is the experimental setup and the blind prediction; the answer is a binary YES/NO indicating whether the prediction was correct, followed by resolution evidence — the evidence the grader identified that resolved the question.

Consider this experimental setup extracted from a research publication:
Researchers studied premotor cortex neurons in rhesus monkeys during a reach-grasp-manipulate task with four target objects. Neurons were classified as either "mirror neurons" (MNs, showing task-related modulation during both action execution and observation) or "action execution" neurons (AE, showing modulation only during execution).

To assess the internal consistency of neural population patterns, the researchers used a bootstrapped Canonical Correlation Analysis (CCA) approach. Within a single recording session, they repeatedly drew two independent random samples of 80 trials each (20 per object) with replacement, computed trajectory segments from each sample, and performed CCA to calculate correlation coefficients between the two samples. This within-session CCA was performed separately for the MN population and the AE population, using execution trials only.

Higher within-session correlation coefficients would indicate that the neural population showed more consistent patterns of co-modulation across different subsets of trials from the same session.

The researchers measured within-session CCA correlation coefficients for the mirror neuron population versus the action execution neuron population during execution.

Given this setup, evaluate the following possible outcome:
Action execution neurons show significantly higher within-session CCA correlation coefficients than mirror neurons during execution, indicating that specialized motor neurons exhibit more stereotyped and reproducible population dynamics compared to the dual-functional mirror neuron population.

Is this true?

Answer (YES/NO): NO